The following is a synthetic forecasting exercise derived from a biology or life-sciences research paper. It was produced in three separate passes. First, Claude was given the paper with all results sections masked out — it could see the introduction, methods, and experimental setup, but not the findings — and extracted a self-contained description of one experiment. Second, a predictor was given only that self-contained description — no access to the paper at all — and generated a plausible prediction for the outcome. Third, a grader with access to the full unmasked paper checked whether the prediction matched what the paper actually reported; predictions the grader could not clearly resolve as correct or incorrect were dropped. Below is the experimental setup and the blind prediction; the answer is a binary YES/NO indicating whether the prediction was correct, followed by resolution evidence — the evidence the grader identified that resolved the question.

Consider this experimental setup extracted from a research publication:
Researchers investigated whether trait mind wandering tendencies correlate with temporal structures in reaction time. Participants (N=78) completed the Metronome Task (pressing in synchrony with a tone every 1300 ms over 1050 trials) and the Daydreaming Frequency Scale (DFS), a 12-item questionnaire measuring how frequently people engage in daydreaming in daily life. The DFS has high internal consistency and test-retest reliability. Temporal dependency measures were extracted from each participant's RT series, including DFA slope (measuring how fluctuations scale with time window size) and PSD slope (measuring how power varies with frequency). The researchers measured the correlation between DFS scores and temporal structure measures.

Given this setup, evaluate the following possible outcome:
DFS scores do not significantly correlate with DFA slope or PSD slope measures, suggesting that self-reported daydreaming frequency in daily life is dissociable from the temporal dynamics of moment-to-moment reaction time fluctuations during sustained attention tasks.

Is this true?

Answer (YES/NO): YES